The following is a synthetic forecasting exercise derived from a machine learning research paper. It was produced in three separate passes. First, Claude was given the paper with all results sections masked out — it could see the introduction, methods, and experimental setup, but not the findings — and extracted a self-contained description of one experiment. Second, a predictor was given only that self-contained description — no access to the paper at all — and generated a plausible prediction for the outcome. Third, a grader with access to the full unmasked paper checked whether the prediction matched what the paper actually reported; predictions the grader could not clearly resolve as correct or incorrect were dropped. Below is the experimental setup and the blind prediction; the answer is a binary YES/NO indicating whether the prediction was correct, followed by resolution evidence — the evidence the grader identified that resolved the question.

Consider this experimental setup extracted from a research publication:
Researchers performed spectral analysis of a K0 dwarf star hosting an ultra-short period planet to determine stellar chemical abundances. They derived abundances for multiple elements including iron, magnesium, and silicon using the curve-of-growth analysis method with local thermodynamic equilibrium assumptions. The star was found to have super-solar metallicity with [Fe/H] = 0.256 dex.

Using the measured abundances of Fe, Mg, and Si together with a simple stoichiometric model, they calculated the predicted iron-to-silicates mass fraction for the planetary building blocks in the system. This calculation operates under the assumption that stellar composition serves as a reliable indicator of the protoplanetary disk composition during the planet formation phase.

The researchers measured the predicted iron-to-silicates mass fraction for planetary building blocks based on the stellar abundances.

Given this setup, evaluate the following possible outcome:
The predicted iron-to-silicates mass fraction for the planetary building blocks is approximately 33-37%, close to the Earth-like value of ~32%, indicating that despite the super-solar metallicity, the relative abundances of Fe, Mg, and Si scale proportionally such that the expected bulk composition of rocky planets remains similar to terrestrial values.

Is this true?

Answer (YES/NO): YES